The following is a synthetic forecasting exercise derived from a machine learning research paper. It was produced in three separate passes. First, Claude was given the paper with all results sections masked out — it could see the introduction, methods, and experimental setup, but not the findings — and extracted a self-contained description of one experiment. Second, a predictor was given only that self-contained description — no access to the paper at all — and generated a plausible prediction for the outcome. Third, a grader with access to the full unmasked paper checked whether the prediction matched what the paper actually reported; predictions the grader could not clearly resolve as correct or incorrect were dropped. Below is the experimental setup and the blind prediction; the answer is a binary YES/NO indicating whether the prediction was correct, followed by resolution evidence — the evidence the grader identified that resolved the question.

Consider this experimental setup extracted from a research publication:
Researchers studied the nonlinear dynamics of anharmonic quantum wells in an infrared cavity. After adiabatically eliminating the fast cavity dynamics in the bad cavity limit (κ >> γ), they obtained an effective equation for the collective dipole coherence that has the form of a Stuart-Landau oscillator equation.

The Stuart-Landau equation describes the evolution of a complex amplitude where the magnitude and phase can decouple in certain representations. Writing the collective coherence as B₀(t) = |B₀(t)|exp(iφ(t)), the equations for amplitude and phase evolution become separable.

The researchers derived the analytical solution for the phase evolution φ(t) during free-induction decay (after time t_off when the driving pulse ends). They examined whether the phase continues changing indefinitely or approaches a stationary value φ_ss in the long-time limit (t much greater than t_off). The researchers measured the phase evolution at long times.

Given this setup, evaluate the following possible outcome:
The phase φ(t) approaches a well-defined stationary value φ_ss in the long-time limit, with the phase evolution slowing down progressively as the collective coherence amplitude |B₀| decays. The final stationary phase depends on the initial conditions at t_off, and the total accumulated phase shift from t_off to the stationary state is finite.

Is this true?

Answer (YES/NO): YES